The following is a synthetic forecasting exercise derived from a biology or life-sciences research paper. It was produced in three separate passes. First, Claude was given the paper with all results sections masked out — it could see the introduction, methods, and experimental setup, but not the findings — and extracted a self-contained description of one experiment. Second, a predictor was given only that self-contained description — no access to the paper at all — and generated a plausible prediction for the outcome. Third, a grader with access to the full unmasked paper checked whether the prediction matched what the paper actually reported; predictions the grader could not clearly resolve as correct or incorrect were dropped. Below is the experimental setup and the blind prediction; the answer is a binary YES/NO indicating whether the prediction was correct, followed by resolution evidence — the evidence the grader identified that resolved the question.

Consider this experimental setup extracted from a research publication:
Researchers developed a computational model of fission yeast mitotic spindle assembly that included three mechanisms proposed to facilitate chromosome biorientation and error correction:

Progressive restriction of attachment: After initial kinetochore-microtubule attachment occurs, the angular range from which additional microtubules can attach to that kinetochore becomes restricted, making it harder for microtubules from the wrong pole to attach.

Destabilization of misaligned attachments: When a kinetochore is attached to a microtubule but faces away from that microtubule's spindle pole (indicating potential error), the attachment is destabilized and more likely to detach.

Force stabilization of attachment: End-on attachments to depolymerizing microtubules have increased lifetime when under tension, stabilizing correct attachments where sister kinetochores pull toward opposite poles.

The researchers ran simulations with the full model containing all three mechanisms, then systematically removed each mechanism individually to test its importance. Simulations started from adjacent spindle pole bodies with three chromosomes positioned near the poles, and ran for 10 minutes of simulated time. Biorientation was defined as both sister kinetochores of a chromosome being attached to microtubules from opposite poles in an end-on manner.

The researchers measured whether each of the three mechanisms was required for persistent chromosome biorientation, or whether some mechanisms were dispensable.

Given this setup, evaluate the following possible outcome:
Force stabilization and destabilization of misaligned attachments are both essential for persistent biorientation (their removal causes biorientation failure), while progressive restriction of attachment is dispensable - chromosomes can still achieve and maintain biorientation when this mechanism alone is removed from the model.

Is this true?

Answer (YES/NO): NO